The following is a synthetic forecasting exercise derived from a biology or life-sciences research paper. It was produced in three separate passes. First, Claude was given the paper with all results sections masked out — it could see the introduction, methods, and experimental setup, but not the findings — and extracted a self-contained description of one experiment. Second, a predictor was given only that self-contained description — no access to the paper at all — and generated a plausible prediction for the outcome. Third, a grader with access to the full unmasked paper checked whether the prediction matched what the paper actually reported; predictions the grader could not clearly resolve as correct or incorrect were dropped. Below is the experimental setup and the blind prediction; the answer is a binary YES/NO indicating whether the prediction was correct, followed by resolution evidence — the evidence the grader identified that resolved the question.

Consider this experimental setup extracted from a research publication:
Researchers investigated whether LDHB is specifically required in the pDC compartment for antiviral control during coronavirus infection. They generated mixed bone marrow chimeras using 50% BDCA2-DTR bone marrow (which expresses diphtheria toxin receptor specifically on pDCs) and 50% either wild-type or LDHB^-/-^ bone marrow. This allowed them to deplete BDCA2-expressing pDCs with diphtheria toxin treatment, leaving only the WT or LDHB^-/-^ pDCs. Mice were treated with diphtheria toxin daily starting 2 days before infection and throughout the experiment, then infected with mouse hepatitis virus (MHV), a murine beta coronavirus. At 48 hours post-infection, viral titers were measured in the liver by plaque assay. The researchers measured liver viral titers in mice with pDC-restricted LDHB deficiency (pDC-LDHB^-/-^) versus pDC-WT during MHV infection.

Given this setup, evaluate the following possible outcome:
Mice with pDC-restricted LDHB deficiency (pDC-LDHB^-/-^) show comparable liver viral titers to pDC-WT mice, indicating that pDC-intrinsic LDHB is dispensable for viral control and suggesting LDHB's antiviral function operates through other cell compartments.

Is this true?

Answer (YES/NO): NO